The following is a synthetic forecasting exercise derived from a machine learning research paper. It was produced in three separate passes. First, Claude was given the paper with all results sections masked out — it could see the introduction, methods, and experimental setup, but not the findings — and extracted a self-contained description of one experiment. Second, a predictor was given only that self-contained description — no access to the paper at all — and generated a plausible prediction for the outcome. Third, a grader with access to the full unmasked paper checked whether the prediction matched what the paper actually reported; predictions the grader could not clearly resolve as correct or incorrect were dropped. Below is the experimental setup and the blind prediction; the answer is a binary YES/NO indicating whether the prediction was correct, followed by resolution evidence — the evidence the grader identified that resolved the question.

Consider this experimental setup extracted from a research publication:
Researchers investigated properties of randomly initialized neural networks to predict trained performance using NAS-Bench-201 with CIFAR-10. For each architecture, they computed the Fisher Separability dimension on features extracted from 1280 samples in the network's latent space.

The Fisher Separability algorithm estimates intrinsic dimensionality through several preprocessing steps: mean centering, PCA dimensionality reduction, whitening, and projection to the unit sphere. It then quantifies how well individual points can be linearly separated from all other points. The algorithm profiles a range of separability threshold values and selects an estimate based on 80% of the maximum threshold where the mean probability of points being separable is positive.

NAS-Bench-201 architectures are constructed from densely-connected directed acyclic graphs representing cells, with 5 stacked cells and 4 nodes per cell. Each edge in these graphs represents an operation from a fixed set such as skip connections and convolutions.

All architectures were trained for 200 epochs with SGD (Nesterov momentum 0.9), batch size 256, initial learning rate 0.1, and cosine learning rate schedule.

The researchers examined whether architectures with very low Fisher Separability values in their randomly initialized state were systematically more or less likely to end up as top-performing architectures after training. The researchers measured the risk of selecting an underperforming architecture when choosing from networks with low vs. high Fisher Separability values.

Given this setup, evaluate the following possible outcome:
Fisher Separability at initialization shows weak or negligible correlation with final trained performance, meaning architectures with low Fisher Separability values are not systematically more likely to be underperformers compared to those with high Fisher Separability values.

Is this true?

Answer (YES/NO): NO